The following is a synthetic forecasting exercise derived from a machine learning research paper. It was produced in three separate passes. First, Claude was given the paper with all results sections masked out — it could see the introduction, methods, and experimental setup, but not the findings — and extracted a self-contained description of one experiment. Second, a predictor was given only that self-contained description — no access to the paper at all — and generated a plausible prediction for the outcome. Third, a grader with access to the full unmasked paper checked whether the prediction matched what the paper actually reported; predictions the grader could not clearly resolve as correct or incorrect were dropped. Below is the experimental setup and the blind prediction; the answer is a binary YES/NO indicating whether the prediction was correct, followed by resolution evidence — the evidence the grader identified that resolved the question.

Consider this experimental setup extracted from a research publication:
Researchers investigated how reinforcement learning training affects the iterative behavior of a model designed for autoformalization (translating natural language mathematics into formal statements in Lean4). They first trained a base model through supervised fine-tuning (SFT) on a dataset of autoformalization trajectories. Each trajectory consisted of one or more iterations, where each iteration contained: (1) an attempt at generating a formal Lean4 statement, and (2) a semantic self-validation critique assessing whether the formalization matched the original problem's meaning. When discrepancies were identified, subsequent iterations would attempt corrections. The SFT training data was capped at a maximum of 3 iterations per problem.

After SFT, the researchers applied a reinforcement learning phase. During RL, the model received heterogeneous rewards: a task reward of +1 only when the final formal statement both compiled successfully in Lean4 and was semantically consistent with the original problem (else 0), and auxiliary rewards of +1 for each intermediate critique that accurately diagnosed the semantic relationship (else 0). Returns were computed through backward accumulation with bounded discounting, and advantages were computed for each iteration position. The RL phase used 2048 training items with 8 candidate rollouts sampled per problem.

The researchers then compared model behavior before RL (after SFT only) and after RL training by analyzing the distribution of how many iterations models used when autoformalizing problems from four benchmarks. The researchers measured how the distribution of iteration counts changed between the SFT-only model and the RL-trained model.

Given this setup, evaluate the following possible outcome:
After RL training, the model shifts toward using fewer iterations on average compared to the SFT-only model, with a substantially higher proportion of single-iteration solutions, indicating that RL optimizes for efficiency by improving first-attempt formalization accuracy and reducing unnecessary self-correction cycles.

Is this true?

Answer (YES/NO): NO